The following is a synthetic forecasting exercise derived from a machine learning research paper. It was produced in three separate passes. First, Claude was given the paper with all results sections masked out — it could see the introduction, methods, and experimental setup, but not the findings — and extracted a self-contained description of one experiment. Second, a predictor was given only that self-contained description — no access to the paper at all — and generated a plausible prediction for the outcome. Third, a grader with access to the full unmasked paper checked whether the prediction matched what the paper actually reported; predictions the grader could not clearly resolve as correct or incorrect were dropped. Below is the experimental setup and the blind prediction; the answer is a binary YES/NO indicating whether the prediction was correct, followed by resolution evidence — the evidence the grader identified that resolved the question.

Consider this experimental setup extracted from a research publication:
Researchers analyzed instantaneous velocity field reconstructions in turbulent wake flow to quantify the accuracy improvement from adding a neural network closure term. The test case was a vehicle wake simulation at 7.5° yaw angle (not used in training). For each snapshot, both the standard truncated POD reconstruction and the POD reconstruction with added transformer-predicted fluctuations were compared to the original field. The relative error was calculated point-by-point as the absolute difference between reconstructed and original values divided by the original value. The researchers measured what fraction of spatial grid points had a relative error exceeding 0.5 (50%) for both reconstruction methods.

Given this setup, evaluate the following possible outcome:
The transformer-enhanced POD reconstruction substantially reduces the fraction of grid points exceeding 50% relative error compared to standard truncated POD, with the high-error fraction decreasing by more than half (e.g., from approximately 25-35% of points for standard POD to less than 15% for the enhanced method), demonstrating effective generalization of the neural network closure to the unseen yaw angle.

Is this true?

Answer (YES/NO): NO